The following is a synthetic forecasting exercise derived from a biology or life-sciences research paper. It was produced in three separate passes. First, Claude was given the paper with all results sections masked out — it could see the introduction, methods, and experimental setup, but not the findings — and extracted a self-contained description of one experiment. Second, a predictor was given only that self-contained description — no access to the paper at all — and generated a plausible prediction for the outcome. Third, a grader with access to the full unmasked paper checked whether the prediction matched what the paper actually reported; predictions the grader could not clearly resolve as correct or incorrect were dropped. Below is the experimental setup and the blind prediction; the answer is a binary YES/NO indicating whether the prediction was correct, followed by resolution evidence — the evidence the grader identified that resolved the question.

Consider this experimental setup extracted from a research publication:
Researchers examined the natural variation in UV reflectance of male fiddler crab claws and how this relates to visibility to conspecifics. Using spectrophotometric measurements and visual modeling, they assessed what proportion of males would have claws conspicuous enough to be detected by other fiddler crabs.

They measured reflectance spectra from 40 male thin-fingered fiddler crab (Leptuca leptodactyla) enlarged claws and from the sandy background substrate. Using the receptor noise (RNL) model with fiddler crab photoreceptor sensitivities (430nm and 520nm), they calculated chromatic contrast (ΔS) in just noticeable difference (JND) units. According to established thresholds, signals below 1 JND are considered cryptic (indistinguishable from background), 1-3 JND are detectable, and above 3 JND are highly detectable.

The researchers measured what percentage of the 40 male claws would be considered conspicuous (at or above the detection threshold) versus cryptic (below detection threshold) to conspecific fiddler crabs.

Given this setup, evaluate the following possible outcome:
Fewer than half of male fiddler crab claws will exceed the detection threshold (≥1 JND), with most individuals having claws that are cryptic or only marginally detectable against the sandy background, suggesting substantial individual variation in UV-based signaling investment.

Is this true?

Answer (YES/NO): YES